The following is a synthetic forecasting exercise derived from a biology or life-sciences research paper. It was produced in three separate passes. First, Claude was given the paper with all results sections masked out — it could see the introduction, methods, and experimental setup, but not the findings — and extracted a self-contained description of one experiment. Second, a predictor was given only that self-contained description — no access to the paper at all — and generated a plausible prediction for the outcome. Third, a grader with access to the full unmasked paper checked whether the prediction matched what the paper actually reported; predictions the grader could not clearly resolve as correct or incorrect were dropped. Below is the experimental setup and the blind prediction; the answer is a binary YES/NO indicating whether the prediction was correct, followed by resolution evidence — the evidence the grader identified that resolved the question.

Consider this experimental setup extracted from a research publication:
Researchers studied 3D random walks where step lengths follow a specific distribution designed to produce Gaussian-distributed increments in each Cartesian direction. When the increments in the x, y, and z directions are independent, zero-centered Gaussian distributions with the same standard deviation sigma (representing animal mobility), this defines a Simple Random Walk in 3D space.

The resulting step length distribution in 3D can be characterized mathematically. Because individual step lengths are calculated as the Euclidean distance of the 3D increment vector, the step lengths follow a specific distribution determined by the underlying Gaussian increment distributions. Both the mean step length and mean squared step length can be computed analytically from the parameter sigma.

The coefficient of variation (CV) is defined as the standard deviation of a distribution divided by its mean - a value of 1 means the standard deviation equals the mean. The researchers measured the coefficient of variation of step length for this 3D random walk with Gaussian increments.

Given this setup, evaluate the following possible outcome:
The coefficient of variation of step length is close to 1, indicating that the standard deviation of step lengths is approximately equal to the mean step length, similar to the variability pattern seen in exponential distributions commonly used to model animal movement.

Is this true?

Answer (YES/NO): NO